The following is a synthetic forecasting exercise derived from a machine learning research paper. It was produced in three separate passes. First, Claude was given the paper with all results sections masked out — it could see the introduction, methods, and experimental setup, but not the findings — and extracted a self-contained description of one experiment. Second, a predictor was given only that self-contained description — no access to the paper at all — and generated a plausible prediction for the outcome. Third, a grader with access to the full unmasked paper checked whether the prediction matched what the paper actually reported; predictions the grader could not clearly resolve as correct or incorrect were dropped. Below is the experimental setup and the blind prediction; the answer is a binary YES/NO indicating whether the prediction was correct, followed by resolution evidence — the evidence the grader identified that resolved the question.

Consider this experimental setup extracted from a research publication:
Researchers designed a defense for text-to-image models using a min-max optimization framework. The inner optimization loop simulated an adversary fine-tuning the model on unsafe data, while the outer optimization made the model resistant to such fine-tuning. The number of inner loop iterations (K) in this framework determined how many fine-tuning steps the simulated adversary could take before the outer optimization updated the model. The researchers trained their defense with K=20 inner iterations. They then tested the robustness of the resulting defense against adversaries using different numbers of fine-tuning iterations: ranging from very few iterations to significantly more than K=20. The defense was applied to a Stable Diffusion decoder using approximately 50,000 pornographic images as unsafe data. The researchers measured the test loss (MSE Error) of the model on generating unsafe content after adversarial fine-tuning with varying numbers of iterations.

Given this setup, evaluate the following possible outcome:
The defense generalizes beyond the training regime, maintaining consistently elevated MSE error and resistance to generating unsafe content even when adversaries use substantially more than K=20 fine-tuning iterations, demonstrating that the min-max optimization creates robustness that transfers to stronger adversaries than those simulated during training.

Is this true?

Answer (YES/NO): YES